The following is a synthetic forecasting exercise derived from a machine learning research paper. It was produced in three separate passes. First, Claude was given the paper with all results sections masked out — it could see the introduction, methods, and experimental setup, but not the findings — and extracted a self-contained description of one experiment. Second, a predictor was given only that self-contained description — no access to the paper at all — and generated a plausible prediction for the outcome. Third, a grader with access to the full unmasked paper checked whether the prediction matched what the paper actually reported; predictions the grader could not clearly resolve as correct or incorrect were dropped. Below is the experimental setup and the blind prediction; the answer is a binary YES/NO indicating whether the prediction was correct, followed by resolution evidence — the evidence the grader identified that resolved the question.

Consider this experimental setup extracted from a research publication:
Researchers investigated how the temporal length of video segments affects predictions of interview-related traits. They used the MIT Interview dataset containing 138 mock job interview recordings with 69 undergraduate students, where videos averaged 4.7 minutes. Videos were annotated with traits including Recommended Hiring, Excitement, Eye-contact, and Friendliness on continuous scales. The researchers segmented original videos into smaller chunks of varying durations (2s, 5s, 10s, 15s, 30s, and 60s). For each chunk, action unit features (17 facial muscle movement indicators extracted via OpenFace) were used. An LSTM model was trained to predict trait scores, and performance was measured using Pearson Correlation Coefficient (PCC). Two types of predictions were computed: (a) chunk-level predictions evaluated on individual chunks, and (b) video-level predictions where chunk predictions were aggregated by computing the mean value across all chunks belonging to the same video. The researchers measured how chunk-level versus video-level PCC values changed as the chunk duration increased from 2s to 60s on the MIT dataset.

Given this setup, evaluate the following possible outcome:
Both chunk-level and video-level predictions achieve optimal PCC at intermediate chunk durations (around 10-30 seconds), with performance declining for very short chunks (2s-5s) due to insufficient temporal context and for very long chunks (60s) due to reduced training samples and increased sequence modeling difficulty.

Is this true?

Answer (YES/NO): NO